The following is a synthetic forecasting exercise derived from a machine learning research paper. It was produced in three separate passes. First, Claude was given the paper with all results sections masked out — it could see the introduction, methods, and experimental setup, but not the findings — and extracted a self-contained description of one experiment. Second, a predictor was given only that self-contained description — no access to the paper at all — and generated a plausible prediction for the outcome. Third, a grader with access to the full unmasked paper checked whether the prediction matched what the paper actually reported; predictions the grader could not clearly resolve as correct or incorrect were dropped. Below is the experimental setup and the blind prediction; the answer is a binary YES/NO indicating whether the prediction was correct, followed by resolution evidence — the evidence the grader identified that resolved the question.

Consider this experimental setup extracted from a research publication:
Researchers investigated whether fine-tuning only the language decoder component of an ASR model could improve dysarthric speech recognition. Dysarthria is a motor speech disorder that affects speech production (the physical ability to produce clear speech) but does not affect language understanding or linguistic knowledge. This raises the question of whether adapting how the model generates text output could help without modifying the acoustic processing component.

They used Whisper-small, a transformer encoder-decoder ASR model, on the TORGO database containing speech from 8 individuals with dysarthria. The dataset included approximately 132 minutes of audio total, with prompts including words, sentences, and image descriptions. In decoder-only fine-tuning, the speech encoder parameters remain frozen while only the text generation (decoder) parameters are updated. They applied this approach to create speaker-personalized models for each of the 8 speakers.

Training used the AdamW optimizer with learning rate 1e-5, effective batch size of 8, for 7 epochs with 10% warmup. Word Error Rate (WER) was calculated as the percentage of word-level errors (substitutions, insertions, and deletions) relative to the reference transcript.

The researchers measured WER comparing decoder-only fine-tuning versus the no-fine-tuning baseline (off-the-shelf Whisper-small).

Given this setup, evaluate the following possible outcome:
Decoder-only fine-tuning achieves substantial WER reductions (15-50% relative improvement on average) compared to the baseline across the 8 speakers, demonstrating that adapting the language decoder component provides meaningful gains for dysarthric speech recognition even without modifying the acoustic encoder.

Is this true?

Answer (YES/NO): NO